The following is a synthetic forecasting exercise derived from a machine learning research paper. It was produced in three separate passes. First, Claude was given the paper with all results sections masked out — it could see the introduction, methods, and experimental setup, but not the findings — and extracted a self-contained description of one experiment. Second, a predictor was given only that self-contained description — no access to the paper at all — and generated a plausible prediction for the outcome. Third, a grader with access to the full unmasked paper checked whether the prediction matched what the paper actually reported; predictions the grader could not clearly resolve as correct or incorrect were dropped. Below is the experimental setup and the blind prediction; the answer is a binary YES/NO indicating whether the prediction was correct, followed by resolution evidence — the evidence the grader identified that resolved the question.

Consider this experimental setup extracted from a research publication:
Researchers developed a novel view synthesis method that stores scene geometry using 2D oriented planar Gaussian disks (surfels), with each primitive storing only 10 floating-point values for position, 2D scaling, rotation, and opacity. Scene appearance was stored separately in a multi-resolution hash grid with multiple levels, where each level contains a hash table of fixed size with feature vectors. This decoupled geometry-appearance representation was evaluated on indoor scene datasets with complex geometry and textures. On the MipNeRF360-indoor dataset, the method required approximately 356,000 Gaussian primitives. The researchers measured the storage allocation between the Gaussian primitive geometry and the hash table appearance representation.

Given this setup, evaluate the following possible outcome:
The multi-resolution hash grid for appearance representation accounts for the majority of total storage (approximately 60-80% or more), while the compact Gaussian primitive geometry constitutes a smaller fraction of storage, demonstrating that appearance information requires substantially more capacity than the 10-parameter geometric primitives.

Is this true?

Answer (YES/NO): YES